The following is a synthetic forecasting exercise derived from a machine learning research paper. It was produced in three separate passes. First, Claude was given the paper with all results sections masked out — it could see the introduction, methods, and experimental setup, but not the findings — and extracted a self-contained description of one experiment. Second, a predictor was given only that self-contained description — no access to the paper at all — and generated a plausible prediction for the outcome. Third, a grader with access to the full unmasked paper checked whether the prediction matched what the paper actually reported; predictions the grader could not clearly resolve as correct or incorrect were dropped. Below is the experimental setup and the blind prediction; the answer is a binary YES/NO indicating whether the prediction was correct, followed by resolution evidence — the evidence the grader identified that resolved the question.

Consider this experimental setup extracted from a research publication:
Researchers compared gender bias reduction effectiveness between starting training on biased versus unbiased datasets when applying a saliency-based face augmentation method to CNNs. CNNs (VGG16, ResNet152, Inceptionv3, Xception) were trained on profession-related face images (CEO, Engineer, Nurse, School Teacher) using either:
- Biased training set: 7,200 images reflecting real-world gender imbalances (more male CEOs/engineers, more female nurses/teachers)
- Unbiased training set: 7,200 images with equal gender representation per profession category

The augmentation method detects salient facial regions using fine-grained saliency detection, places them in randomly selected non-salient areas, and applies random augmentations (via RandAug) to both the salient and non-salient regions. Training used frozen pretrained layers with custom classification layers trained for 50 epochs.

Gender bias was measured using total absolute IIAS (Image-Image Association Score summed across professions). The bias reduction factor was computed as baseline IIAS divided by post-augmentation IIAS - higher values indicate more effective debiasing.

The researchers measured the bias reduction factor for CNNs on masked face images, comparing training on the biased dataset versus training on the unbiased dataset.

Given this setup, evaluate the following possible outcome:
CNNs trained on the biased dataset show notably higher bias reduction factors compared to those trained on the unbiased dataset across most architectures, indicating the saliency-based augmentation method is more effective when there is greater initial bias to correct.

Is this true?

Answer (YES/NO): YES